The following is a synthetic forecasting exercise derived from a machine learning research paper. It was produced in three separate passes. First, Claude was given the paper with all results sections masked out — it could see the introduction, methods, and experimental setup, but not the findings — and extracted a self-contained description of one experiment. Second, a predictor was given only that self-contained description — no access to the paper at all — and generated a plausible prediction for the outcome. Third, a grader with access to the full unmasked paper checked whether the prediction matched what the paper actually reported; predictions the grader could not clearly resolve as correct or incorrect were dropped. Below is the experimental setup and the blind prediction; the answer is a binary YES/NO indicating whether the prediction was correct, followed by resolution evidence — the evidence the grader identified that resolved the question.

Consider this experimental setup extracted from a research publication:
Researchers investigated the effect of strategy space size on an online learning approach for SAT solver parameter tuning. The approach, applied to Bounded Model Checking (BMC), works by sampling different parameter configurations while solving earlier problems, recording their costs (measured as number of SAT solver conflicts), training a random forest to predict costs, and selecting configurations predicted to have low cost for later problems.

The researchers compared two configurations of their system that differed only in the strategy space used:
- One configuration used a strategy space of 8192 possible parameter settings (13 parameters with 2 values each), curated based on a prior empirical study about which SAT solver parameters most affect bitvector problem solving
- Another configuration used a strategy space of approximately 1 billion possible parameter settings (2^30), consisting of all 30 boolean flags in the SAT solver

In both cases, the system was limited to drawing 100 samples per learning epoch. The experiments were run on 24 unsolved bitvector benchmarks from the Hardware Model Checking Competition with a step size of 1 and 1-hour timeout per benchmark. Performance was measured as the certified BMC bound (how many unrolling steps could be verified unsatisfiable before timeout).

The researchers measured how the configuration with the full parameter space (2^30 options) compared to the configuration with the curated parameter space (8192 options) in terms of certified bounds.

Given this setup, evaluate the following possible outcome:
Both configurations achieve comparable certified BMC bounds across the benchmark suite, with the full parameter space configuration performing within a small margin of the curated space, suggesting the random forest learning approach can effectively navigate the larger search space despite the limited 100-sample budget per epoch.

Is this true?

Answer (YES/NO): NO